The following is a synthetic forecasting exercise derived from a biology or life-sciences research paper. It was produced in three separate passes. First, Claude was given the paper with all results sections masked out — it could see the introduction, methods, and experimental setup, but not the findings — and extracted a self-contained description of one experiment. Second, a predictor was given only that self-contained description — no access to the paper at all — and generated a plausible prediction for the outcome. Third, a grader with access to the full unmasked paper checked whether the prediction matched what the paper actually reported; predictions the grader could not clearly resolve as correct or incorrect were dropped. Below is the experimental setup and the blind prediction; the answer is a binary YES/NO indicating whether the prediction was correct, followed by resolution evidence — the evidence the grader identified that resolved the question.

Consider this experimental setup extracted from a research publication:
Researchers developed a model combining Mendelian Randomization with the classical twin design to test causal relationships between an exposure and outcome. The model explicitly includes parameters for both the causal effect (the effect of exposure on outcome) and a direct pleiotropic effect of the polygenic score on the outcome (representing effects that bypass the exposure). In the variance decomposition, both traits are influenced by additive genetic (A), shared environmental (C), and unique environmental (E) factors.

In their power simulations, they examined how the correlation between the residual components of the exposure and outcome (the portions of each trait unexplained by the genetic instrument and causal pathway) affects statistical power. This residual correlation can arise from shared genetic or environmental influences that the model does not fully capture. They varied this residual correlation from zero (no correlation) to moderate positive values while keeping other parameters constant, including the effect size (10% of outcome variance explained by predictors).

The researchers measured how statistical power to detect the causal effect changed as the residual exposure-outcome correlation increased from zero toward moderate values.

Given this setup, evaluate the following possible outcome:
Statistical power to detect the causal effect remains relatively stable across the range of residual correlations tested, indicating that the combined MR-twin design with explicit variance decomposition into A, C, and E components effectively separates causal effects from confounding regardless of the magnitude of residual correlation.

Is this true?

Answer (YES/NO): NO